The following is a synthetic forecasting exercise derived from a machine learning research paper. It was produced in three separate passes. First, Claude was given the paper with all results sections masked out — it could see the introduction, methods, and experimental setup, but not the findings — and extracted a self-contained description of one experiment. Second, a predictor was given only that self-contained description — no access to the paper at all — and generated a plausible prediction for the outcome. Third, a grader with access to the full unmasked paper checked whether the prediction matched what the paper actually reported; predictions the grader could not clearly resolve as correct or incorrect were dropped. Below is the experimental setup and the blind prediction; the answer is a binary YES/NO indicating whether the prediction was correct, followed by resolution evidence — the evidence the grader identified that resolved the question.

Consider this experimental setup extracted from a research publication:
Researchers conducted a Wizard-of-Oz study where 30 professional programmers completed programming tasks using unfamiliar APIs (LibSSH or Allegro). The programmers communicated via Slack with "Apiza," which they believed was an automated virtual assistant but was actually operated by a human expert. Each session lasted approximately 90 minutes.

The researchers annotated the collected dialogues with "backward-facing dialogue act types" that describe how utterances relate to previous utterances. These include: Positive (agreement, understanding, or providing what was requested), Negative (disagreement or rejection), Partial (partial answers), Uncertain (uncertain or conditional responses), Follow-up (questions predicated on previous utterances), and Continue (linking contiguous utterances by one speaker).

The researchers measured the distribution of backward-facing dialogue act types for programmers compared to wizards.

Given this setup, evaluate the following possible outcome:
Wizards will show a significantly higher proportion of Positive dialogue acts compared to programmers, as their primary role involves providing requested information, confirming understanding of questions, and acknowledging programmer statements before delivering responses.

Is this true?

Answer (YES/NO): YES